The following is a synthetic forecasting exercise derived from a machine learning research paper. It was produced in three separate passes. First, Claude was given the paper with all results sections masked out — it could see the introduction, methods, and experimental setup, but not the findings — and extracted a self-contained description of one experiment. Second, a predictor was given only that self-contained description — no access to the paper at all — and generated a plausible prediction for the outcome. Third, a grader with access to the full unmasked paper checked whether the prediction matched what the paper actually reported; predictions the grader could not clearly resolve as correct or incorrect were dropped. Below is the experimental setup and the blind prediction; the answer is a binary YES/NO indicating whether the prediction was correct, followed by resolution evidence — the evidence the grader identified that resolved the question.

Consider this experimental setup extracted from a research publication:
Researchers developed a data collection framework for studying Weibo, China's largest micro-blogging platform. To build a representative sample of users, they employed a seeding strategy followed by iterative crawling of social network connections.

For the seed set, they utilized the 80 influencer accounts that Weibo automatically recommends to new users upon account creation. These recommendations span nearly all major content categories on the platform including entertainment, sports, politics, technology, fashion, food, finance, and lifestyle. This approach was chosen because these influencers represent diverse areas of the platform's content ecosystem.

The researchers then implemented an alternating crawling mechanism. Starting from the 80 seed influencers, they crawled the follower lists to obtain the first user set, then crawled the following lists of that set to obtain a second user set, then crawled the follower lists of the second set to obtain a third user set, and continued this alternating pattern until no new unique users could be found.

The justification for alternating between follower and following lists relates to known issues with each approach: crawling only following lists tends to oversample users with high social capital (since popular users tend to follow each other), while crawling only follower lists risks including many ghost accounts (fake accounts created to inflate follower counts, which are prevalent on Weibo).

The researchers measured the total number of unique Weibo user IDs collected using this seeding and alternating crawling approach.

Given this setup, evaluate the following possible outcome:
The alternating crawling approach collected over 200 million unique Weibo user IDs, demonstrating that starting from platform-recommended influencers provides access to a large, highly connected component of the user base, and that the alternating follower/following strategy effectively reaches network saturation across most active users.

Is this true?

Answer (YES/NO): NO